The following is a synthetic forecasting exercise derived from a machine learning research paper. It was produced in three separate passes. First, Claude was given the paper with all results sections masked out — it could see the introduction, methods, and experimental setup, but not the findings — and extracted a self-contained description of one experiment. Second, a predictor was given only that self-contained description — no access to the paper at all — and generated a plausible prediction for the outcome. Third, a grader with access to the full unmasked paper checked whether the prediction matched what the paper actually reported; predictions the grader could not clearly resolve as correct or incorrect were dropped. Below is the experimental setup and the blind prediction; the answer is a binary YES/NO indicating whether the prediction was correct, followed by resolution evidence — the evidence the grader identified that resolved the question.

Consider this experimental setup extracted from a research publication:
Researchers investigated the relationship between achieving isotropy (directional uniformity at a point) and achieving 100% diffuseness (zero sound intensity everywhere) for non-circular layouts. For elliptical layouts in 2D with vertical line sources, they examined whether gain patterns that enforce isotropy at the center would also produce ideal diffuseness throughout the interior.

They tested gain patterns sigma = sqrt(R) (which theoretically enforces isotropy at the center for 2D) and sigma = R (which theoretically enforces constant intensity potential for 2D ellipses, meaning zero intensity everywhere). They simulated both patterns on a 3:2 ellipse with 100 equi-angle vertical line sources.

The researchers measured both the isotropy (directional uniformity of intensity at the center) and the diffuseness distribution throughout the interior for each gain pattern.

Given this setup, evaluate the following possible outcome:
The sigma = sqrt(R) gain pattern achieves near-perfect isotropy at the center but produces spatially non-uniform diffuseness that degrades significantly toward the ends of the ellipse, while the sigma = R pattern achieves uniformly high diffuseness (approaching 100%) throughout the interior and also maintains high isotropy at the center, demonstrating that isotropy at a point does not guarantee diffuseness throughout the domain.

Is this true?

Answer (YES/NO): NO